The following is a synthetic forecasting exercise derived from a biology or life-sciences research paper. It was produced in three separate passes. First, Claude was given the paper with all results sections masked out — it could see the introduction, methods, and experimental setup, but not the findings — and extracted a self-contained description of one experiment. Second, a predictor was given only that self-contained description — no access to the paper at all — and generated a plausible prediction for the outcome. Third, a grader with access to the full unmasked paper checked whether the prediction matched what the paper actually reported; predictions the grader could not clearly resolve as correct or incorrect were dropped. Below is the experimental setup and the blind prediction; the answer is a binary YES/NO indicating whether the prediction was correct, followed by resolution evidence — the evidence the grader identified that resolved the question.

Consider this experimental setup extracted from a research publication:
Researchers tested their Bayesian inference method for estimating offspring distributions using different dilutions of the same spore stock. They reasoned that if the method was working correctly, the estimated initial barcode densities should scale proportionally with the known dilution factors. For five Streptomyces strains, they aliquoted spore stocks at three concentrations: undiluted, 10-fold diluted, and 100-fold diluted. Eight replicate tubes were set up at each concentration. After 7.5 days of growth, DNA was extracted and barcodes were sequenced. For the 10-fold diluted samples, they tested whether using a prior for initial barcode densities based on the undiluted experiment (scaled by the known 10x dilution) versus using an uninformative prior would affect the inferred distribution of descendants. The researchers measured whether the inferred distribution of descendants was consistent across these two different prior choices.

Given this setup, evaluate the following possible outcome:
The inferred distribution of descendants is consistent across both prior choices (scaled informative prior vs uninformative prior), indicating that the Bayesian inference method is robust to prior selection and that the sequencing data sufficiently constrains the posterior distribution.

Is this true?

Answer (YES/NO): YES